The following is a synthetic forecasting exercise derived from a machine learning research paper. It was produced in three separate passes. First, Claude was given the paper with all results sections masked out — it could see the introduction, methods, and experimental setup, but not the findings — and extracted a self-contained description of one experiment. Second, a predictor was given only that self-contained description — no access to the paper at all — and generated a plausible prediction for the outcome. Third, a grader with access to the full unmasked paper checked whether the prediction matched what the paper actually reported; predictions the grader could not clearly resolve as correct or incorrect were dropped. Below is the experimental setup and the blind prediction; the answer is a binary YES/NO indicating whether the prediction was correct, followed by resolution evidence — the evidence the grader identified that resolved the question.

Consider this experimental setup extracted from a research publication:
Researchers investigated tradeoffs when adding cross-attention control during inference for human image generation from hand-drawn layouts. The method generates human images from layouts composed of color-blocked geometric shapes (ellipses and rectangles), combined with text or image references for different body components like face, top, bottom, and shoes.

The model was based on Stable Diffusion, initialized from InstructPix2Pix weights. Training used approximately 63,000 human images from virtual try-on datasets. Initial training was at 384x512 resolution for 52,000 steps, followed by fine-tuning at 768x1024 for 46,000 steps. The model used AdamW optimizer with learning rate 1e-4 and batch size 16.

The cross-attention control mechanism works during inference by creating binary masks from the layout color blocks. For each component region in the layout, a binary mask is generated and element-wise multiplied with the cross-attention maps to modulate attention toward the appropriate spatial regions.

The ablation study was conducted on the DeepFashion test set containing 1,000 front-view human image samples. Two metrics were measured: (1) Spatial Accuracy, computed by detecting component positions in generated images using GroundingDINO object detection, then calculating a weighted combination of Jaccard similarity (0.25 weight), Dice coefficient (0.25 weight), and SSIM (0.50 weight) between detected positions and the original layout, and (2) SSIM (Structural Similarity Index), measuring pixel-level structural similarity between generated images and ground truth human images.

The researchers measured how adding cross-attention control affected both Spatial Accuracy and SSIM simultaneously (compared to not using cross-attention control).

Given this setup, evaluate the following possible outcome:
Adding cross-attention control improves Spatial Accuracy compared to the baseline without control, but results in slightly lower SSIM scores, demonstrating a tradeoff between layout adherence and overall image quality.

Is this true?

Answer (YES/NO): YES